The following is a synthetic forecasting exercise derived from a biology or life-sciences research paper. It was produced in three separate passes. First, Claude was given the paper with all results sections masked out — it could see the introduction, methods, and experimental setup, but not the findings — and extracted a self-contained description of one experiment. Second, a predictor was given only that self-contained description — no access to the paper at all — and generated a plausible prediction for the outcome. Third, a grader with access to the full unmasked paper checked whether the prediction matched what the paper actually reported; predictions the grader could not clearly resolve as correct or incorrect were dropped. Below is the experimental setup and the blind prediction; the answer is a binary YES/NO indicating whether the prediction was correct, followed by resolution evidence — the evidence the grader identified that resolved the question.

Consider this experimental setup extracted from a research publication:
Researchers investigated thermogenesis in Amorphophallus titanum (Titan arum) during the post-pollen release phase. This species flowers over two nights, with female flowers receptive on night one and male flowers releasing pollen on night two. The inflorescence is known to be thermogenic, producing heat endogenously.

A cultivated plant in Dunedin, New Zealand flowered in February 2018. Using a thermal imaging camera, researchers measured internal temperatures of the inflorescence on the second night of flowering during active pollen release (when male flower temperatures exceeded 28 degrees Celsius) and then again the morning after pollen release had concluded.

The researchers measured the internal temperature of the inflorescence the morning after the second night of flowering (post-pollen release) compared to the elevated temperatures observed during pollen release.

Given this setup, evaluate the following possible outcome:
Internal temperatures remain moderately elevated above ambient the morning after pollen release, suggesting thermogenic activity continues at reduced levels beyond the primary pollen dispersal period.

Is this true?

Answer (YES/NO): NO